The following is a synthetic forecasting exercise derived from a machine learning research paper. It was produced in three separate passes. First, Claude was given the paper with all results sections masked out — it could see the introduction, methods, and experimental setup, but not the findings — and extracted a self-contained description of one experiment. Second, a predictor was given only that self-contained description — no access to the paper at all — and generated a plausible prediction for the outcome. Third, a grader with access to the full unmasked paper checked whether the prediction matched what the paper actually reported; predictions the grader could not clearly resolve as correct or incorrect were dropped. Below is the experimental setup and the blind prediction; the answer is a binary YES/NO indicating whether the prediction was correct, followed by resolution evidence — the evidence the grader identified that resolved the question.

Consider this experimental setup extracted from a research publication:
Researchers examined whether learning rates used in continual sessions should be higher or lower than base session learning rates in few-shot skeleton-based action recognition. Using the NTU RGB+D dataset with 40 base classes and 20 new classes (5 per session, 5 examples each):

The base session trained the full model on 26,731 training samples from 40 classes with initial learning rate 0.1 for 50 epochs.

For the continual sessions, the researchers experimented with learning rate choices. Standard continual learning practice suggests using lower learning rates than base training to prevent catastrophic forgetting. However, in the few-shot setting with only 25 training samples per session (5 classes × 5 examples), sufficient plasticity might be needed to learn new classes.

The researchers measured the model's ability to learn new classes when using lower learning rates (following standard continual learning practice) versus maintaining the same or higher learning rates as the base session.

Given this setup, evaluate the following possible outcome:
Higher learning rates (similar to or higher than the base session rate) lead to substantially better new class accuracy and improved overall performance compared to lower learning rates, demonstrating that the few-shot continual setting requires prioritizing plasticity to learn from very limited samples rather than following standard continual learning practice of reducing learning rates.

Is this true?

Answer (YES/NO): YES